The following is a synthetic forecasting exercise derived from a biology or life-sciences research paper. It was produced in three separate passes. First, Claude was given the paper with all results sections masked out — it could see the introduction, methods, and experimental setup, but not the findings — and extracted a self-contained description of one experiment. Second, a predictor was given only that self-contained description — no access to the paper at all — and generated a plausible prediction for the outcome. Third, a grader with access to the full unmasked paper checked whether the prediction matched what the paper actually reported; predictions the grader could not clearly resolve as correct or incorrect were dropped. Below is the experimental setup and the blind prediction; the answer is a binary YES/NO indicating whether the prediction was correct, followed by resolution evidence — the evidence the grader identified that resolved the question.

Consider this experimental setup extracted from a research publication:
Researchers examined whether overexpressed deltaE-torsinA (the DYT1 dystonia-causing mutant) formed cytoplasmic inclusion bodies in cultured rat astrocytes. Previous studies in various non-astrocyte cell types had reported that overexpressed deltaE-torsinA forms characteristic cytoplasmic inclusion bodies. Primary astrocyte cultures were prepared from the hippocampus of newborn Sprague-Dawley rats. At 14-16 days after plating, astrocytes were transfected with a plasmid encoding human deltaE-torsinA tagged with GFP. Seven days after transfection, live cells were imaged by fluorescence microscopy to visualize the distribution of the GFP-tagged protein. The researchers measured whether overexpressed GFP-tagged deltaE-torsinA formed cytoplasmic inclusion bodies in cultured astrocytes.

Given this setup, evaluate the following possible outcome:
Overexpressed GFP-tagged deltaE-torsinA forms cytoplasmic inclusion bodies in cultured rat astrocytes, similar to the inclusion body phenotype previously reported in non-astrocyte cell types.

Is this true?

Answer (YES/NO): YES